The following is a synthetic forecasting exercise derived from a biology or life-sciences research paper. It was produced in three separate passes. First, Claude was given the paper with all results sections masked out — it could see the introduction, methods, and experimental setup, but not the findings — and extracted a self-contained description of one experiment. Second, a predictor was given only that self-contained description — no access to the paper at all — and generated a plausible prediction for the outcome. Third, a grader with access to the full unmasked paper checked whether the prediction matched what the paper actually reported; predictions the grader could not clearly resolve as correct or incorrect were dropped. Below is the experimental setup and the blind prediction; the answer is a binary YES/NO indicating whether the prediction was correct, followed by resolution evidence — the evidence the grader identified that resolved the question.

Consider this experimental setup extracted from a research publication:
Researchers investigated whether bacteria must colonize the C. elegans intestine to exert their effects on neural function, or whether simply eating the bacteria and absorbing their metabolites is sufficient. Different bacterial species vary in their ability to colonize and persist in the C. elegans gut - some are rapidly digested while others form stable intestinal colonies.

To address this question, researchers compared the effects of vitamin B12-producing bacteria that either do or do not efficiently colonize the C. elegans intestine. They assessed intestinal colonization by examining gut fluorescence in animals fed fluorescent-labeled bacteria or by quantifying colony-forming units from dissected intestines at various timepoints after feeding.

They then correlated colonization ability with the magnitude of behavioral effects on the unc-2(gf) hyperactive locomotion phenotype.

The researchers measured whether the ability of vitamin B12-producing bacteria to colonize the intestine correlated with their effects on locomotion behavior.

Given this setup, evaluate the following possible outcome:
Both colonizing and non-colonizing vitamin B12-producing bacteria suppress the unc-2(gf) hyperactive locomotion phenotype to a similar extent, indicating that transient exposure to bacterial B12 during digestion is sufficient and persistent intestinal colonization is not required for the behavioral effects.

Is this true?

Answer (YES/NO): NO